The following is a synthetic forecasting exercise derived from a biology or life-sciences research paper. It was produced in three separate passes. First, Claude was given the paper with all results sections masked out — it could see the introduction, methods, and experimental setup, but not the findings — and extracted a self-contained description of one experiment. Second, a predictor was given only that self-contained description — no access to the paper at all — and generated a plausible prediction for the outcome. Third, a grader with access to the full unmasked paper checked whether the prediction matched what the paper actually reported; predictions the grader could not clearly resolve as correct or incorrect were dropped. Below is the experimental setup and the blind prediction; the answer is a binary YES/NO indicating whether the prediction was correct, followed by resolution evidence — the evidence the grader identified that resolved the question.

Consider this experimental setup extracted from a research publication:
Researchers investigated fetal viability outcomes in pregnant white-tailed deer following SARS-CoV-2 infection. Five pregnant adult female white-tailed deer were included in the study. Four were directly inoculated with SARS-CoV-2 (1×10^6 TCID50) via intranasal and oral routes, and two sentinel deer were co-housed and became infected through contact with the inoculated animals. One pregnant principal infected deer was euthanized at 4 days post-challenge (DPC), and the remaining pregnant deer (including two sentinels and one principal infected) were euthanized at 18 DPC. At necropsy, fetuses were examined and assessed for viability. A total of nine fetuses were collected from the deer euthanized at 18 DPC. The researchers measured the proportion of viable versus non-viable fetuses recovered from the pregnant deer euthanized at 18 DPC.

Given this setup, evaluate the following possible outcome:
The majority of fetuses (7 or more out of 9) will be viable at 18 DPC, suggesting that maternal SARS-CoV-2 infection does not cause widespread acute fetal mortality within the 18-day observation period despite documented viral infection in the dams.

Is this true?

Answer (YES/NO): NO